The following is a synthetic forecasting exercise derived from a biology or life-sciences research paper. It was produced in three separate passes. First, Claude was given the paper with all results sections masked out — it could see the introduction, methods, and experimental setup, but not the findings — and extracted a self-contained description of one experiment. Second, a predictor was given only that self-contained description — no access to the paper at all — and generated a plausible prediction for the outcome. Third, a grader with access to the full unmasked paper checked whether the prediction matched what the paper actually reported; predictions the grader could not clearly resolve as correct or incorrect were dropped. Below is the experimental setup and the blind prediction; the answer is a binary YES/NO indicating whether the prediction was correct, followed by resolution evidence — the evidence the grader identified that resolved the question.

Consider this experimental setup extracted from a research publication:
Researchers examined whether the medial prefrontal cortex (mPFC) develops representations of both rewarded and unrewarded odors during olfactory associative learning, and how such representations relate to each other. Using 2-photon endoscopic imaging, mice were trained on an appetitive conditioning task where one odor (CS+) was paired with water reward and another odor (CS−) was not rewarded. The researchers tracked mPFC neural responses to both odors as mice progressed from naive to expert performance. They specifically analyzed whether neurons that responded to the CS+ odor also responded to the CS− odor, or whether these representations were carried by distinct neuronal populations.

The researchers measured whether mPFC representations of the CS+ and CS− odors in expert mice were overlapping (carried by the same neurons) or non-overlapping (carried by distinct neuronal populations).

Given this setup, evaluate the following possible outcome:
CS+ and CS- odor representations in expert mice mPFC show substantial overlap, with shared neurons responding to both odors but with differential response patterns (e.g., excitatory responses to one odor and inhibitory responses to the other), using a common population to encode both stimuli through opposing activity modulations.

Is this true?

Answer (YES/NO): NO